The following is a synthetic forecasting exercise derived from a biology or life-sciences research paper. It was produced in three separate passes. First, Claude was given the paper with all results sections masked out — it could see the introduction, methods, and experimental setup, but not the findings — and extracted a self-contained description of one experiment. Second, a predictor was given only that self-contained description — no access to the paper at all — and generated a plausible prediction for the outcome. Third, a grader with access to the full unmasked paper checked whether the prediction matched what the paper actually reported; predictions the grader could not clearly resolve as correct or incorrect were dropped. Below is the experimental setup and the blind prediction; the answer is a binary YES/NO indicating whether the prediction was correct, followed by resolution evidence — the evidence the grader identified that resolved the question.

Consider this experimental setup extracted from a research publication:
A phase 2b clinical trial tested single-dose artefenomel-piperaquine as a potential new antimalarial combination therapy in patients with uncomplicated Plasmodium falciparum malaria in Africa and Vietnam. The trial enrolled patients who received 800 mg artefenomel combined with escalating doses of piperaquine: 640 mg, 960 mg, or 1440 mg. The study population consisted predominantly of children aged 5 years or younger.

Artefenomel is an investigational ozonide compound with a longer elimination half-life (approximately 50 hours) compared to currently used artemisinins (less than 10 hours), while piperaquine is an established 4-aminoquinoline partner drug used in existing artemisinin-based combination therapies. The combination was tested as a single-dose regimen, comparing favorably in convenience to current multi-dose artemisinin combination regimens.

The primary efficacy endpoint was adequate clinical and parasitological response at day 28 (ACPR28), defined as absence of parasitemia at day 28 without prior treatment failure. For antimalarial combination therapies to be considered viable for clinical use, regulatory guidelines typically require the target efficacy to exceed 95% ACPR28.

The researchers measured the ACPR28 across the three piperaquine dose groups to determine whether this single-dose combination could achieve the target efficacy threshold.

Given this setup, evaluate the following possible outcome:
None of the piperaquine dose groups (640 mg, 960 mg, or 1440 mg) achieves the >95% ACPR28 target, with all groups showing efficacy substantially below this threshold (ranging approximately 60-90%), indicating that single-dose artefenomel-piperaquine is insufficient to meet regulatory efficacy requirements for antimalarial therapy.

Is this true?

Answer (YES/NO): YES